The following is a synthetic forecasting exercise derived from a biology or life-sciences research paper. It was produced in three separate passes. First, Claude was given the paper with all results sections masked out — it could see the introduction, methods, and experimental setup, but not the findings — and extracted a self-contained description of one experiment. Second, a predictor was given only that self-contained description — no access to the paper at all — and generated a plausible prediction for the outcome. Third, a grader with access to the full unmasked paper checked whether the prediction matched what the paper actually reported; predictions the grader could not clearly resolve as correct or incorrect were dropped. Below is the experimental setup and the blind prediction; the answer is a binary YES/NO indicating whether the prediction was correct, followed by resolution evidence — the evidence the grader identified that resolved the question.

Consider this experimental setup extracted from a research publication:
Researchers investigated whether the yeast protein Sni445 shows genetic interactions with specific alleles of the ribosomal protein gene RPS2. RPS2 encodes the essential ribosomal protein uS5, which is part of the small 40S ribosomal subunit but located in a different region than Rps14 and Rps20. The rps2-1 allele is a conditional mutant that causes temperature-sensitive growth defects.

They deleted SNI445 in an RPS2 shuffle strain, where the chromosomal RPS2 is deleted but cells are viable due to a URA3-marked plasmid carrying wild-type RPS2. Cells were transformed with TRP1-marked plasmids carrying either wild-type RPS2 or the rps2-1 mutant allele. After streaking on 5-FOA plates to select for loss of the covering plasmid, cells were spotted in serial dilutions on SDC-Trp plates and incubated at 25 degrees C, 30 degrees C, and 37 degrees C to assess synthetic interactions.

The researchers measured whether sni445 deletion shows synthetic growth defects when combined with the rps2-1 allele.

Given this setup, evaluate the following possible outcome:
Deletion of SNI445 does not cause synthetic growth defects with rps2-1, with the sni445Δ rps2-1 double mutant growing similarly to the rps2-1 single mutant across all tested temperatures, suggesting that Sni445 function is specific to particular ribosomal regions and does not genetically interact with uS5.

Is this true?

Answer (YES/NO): YES